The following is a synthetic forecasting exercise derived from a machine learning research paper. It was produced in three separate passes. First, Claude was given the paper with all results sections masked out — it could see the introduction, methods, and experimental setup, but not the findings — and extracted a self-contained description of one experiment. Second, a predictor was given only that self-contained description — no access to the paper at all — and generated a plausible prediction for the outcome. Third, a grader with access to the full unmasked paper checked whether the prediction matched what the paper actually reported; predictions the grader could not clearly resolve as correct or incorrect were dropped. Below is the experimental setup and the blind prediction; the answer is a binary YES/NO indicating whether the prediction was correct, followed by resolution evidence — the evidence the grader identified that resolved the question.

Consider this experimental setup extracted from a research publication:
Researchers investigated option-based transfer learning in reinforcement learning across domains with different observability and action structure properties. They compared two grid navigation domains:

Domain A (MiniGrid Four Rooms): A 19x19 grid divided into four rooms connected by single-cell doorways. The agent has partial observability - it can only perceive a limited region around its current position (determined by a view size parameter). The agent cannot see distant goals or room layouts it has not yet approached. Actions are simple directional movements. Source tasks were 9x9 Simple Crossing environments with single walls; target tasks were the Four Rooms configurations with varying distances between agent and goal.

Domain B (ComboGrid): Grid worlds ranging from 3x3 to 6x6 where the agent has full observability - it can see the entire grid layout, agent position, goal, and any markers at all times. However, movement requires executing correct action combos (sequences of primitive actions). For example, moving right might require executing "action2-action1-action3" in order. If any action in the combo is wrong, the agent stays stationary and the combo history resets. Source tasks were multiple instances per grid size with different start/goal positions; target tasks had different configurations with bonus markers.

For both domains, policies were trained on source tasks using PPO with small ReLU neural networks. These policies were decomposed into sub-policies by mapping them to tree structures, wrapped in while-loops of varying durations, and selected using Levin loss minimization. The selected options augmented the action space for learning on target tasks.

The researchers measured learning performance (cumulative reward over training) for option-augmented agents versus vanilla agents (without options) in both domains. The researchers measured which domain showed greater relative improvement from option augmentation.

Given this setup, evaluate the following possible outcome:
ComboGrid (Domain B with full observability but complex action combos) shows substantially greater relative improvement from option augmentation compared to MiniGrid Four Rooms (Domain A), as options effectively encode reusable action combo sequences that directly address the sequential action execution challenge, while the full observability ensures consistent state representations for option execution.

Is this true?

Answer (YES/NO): NO